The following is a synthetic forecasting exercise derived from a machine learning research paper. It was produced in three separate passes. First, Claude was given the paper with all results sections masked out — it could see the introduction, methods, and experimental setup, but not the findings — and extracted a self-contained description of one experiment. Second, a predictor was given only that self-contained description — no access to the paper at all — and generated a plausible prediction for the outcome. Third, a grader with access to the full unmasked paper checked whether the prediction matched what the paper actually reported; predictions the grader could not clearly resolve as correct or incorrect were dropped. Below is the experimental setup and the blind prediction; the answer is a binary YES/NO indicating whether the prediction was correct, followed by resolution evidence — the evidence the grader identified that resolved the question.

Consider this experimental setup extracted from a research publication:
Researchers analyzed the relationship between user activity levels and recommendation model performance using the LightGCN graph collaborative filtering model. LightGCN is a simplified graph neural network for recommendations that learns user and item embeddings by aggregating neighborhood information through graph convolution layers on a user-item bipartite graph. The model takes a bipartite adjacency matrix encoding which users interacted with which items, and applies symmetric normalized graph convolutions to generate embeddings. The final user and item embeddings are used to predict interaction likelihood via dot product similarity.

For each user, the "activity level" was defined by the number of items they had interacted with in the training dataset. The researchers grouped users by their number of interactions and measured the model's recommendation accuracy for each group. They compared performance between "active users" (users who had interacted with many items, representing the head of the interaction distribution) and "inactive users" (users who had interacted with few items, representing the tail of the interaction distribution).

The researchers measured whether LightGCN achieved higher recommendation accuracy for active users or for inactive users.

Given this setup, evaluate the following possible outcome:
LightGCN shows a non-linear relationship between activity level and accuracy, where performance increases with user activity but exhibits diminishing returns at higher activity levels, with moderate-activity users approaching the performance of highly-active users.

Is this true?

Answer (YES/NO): NO